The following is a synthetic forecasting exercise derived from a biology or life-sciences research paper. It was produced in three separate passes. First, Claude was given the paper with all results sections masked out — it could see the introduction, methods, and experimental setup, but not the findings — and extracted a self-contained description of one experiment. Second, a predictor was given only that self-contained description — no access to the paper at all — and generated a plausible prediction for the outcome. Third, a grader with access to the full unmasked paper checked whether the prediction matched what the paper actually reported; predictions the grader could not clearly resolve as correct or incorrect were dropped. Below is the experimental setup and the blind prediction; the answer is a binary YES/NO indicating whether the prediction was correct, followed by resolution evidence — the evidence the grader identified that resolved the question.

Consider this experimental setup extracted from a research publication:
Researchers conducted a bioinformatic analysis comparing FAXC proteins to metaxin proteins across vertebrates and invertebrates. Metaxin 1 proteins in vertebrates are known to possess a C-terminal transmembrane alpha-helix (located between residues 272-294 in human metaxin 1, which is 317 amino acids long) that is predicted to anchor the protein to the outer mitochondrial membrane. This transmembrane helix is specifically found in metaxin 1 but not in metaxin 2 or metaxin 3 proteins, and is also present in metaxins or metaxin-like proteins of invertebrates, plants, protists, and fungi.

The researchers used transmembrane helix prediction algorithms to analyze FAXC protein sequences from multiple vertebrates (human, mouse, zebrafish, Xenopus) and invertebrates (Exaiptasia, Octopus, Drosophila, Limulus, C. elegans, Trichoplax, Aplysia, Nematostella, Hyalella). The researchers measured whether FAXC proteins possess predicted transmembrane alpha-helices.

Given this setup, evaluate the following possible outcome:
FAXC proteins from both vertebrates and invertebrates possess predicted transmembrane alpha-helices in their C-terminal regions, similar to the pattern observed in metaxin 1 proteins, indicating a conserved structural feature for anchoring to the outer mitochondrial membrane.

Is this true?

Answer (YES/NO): NO